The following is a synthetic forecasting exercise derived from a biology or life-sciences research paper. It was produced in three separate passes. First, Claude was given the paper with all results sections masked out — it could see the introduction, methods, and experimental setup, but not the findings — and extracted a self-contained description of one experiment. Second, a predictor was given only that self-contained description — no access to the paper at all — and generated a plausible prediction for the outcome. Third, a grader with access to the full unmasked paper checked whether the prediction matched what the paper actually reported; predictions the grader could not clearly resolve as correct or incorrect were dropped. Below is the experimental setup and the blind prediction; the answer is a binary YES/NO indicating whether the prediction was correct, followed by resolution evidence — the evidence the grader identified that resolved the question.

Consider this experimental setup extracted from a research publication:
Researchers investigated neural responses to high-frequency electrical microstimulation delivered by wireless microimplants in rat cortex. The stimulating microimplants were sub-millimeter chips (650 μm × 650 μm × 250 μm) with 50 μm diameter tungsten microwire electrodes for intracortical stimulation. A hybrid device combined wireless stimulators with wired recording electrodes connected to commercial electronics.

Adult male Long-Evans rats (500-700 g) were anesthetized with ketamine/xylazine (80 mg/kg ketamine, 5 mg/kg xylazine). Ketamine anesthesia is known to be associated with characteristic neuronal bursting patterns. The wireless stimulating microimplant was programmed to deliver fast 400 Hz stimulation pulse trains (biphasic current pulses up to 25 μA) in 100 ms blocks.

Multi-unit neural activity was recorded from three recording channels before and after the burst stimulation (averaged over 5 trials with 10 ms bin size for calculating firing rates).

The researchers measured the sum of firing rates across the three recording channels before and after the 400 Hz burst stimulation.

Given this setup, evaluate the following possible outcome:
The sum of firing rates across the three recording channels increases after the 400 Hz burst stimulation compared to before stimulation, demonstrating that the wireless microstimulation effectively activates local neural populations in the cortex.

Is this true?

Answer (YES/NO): YES